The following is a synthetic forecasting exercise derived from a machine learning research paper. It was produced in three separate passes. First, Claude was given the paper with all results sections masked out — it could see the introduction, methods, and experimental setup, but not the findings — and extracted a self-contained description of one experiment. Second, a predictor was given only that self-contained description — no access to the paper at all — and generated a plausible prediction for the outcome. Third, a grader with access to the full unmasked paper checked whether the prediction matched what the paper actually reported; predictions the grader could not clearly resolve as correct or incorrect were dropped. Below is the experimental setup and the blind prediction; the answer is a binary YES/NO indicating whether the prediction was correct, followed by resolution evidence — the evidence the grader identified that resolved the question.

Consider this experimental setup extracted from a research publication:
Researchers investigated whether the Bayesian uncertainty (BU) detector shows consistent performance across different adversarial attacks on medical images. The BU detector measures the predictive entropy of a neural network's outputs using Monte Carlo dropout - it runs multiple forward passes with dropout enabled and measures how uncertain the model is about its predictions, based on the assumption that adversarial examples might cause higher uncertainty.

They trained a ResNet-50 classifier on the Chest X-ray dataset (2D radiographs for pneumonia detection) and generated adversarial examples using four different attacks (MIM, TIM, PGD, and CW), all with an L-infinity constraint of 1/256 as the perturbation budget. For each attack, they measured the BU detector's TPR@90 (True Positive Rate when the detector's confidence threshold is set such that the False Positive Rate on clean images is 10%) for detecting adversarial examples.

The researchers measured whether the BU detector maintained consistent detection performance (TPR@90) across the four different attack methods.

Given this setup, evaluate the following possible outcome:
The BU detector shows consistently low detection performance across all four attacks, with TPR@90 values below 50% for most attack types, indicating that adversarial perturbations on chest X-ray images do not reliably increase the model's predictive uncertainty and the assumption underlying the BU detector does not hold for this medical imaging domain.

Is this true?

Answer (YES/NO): NO